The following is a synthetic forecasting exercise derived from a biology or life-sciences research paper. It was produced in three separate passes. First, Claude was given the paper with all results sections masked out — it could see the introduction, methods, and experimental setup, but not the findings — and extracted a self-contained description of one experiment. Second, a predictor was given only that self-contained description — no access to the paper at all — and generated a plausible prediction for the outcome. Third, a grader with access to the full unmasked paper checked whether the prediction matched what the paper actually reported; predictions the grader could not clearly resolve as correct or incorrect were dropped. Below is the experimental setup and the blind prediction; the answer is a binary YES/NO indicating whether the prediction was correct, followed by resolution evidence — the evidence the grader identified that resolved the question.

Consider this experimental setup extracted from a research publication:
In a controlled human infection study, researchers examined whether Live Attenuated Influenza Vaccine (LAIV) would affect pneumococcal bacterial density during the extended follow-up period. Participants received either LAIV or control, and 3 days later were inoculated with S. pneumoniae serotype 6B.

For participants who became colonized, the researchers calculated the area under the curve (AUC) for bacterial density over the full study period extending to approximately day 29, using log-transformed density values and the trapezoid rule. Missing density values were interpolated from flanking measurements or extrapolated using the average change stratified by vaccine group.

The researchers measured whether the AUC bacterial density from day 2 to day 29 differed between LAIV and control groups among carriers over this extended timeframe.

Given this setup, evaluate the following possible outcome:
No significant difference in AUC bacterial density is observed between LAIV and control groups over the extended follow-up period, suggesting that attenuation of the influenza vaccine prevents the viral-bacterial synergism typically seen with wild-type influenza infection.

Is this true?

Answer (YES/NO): NO